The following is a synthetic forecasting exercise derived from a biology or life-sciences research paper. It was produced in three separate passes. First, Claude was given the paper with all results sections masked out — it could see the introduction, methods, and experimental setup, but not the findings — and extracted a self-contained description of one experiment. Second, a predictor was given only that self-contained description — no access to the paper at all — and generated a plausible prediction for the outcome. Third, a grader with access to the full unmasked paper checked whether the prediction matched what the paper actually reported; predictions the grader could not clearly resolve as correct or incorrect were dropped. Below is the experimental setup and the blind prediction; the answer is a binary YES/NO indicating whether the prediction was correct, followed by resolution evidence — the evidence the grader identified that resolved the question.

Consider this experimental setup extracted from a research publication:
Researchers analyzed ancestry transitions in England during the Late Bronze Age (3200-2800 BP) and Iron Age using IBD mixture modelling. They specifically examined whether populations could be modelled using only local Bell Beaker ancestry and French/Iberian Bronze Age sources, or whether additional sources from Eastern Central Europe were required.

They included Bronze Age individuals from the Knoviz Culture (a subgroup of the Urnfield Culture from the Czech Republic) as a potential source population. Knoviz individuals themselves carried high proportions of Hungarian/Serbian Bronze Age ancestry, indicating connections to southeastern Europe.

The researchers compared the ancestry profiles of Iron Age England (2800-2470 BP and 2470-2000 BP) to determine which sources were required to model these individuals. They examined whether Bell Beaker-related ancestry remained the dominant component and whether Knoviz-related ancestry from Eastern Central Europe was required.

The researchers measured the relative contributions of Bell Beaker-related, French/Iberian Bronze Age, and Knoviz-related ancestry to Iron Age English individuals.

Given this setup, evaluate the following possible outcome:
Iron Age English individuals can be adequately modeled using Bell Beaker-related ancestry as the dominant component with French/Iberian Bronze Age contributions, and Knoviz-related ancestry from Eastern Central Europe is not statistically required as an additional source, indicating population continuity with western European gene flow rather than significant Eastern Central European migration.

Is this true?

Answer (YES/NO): NO